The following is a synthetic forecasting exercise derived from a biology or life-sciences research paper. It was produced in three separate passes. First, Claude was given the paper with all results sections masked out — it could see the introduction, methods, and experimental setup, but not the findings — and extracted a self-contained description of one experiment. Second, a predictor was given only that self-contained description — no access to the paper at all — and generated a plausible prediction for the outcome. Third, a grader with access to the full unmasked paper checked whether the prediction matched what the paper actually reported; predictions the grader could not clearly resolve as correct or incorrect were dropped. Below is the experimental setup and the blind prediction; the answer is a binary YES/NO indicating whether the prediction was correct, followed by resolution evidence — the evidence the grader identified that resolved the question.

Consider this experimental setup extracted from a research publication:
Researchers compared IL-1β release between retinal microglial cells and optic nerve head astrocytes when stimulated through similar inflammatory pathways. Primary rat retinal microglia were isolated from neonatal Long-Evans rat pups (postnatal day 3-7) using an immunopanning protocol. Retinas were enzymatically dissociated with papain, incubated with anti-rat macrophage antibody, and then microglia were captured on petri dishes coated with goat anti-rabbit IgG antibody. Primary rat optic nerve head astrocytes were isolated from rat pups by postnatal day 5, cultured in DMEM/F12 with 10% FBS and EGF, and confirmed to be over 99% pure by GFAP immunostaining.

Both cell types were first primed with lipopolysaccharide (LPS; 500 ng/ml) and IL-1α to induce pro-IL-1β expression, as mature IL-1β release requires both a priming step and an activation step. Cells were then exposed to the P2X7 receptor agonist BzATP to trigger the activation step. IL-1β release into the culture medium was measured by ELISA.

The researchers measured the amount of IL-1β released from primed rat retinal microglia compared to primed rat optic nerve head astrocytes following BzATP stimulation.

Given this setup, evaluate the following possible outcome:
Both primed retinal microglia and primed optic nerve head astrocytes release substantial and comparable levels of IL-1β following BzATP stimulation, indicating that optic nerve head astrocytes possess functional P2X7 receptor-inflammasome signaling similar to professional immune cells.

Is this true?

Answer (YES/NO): NO